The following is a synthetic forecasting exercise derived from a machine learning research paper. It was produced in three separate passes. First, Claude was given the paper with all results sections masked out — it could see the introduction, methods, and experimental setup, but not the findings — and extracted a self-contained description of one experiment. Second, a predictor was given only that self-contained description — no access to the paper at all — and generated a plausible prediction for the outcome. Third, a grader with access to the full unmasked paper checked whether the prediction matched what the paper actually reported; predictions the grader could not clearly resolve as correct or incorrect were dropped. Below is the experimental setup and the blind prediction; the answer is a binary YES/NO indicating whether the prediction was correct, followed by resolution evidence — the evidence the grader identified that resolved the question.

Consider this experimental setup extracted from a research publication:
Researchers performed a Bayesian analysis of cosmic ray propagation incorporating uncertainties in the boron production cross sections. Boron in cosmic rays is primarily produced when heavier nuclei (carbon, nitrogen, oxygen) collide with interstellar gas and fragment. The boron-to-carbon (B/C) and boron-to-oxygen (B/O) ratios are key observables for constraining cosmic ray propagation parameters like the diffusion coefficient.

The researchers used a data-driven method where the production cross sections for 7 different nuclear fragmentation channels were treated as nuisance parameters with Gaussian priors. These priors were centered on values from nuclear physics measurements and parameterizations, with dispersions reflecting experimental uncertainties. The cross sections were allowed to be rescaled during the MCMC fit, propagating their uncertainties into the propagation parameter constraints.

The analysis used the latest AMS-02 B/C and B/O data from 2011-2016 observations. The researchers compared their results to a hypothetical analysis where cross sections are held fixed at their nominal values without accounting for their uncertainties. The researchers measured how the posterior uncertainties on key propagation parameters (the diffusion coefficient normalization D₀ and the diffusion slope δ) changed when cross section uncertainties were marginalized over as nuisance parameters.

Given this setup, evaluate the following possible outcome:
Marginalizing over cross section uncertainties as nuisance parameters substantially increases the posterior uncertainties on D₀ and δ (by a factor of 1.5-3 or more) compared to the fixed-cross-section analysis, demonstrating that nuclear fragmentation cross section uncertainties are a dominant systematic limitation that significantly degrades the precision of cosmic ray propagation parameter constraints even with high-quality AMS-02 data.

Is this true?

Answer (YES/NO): NO